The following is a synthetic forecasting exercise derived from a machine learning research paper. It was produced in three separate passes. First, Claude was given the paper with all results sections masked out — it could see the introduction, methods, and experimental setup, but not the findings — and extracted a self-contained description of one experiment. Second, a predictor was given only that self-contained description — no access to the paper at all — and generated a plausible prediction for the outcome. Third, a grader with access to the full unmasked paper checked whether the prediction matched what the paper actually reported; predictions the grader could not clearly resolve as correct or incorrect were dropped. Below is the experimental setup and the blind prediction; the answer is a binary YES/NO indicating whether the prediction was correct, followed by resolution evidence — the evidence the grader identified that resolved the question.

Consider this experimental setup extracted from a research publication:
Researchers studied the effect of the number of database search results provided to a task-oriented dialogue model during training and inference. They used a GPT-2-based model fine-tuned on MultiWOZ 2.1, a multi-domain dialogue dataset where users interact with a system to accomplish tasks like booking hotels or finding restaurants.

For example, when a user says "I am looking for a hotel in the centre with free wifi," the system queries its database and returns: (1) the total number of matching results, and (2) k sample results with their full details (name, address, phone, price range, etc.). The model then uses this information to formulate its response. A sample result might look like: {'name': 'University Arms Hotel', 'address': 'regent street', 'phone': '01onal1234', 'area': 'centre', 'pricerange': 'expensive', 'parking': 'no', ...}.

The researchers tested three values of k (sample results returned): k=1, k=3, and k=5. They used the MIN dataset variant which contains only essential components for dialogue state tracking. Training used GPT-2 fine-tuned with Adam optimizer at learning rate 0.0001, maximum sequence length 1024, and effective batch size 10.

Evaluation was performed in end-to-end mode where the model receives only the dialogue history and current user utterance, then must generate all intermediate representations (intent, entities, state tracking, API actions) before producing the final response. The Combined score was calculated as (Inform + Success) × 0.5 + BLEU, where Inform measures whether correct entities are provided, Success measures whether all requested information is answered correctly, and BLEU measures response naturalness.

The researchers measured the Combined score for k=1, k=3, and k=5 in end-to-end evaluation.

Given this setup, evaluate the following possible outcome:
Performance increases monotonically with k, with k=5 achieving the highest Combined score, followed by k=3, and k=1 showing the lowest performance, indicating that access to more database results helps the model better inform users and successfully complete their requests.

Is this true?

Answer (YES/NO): NO